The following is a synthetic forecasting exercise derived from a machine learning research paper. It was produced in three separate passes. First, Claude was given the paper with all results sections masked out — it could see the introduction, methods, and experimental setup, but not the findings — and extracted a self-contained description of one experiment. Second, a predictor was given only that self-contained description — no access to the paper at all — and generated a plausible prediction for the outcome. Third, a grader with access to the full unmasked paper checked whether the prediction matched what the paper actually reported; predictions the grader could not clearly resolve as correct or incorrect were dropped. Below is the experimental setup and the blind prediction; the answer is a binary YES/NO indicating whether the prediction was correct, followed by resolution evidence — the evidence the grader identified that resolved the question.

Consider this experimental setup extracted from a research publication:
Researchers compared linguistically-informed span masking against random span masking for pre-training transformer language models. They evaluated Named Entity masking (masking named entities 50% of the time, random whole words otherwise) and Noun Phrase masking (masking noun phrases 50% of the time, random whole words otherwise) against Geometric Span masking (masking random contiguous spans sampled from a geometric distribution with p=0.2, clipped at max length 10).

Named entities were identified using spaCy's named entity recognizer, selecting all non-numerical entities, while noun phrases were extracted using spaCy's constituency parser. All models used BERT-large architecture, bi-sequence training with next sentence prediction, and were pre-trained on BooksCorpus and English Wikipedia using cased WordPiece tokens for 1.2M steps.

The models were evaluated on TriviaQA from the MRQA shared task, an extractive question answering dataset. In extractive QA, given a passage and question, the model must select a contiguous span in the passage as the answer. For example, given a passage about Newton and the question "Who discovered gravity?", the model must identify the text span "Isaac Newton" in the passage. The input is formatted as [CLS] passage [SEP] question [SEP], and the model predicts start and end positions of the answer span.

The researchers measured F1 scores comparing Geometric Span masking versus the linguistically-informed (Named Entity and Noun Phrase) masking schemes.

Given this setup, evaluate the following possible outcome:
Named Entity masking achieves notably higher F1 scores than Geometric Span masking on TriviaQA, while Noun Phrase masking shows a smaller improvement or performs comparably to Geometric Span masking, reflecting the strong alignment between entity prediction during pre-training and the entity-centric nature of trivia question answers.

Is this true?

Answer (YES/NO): NO